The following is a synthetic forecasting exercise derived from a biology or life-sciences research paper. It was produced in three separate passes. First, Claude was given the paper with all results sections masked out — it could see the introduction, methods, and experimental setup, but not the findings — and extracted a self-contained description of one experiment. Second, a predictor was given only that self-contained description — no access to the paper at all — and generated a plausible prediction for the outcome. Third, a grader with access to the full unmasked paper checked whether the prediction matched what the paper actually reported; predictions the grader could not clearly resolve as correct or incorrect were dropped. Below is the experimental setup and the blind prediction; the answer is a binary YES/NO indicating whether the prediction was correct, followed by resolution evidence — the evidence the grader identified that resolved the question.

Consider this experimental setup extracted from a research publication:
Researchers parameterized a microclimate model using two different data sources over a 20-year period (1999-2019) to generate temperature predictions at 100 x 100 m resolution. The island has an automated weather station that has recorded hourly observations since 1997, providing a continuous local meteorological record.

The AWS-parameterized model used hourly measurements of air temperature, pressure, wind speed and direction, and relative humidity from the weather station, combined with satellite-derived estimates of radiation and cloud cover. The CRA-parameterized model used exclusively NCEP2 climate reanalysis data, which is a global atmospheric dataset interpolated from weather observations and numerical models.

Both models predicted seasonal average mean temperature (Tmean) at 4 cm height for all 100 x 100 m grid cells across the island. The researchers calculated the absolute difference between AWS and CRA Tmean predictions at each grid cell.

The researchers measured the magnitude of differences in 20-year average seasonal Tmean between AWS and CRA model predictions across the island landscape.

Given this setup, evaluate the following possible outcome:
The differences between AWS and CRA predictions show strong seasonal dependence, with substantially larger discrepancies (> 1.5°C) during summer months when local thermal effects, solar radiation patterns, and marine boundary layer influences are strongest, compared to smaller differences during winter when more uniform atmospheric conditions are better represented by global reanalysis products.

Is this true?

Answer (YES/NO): NO